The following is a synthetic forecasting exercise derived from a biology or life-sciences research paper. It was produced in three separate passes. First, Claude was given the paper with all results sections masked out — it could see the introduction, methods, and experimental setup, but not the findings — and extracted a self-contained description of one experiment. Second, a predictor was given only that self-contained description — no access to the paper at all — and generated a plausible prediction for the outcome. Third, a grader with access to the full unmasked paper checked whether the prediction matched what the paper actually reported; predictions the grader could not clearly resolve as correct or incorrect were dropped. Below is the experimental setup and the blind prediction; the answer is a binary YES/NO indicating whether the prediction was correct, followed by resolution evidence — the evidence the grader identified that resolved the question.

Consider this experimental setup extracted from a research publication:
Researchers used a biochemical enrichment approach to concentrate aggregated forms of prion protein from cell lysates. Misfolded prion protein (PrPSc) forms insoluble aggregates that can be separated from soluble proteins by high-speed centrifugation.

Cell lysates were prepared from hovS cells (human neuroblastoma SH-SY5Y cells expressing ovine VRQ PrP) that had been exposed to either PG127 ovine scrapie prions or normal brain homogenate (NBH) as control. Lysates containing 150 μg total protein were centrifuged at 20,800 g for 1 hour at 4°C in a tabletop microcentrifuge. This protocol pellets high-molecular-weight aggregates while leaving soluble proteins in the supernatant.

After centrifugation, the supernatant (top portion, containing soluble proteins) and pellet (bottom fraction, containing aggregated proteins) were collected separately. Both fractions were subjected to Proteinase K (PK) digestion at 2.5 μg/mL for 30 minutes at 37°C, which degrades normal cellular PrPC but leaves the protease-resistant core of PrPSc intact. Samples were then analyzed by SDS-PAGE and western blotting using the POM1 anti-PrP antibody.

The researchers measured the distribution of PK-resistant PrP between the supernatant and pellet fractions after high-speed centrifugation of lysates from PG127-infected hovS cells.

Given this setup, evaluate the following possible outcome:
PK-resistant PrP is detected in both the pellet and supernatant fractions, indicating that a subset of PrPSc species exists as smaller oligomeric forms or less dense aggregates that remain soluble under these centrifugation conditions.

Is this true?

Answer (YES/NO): NO